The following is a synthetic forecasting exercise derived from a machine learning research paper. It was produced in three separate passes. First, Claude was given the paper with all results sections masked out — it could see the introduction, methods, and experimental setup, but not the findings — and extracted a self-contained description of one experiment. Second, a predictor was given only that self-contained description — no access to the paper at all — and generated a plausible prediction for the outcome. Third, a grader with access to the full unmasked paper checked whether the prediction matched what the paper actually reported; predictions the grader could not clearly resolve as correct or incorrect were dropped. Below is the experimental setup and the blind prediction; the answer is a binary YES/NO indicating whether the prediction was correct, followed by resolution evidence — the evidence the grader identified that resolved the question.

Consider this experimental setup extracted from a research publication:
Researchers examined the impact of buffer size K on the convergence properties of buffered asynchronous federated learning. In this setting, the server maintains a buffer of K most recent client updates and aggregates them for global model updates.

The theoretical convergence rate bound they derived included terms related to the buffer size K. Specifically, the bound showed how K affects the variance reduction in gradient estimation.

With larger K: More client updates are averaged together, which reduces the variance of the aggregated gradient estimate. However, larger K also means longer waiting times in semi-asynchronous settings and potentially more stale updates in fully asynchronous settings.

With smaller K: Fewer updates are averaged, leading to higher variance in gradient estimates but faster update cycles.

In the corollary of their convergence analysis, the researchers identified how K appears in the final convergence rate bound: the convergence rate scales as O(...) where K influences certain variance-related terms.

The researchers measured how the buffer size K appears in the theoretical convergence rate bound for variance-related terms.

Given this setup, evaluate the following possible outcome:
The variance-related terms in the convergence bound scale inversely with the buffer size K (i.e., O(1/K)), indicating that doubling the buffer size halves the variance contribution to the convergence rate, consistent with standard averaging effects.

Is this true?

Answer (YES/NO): NO